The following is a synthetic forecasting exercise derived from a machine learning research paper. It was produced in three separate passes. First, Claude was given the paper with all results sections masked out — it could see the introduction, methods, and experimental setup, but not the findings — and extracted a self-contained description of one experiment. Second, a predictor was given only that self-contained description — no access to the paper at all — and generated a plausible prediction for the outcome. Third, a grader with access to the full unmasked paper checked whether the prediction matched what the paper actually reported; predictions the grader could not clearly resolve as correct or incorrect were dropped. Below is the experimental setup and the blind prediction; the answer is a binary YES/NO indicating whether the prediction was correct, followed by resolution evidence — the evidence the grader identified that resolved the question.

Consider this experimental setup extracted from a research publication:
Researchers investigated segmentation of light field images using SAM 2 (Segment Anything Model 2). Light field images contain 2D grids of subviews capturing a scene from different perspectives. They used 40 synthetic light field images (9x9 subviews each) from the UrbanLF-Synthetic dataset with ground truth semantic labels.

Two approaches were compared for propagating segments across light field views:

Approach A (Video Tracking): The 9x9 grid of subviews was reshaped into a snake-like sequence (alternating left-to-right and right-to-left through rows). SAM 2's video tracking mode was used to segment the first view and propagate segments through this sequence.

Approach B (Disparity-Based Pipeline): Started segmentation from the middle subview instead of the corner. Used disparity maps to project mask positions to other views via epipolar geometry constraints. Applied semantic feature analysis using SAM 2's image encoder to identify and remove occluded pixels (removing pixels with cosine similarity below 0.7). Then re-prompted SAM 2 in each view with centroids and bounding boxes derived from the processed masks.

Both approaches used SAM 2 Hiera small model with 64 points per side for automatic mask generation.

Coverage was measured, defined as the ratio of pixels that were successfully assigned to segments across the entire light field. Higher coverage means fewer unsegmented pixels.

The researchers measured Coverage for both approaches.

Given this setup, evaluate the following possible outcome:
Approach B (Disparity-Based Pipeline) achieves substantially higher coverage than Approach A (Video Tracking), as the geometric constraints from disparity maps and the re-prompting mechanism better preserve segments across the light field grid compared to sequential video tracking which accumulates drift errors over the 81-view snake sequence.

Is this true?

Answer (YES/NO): NO